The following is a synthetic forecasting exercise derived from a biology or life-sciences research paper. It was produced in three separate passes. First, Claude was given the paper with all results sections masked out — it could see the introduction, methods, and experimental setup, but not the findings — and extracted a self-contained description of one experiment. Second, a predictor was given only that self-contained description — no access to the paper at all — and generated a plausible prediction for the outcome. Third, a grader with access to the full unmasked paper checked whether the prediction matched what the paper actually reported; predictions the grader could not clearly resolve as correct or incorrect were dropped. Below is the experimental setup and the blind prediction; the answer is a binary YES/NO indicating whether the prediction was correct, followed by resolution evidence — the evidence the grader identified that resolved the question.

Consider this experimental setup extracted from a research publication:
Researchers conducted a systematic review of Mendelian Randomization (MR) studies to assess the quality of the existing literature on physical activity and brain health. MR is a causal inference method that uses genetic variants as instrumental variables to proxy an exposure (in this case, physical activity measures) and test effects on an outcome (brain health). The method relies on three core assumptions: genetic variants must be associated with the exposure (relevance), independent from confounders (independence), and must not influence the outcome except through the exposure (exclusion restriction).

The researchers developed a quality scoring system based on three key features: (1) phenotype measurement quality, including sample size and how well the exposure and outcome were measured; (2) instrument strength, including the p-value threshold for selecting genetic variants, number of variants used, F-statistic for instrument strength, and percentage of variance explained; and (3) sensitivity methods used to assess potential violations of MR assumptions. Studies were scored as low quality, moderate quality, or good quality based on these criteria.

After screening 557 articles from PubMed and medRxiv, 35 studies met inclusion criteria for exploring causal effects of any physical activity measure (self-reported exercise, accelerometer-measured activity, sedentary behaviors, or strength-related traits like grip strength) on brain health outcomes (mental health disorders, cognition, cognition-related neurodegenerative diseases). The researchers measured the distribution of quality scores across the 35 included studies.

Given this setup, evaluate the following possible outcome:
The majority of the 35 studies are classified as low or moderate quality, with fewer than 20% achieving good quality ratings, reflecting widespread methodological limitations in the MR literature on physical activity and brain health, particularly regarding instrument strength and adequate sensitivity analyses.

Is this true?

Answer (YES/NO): YES